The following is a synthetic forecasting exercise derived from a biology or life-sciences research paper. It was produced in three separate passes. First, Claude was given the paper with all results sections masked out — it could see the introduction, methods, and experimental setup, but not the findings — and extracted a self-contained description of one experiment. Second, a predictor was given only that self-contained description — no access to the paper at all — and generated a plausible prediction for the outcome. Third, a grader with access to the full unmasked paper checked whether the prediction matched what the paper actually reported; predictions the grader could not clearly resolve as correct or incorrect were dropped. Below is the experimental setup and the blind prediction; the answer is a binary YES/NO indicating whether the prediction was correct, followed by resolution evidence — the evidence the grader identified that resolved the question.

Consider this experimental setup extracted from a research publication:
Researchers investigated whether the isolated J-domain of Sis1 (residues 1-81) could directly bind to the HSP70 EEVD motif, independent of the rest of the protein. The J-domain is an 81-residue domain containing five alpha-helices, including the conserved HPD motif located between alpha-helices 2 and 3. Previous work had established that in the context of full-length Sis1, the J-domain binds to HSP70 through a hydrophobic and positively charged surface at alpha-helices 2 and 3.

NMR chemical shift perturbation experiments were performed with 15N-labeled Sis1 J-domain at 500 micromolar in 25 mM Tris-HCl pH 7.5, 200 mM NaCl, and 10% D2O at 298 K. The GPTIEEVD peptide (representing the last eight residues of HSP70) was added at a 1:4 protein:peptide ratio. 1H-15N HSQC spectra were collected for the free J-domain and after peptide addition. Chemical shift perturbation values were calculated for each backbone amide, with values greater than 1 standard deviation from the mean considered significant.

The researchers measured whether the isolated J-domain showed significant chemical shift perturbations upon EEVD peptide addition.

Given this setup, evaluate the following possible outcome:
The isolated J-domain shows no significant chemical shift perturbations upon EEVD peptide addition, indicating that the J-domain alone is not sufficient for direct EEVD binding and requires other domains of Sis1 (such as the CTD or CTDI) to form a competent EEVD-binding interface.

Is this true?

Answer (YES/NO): NO